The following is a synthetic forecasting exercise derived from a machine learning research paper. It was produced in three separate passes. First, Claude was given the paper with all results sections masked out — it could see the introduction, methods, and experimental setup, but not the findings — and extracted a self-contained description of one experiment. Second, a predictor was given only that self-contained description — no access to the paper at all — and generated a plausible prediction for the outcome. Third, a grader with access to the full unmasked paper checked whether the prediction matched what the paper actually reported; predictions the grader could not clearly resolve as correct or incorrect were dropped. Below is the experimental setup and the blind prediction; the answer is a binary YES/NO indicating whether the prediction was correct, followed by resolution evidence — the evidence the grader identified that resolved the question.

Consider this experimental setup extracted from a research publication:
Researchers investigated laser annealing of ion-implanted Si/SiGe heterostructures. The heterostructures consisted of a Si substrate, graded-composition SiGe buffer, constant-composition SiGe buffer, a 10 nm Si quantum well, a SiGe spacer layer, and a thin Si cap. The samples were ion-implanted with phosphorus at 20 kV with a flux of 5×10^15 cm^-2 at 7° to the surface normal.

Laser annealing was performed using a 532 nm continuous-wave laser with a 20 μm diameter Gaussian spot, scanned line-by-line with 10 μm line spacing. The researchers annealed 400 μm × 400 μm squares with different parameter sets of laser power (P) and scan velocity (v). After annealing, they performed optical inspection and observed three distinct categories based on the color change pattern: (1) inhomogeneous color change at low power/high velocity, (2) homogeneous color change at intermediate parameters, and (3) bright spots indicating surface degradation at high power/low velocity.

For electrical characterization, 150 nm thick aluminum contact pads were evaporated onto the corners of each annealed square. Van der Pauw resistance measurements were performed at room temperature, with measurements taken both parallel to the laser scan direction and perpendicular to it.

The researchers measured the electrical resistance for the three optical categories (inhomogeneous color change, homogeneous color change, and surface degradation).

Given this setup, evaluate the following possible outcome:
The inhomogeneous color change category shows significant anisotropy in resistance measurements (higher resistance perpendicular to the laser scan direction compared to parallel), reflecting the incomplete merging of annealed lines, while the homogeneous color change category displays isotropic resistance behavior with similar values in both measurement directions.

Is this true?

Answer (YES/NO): YES